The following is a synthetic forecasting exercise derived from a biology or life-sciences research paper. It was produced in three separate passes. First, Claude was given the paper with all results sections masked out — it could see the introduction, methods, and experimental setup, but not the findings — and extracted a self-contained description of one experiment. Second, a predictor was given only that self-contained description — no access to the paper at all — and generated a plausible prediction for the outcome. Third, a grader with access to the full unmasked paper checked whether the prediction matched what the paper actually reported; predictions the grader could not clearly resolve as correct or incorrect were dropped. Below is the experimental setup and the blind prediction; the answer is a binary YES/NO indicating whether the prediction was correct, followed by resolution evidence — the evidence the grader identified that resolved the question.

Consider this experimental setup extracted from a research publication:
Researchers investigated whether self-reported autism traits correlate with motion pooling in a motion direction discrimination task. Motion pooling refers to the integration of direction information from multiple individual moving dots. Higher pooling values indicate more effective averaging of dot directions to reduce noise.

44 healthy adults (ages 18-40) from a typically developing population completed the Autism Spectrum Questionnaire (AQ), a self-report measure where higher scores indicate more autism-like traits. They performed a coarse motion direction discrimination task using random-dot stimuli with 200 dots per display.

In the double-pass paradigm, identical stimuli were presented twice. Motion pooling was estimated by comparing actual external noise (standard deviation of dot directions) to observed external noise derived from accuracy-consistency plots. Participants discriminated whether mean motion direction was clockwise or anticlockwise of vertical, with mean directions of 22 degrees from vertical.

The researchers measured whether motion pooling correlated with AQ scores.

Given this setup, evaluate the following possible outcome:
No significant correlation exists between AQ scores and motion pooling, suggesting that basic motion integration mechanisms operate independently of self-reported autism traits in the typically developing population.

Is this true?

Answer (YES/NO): YES